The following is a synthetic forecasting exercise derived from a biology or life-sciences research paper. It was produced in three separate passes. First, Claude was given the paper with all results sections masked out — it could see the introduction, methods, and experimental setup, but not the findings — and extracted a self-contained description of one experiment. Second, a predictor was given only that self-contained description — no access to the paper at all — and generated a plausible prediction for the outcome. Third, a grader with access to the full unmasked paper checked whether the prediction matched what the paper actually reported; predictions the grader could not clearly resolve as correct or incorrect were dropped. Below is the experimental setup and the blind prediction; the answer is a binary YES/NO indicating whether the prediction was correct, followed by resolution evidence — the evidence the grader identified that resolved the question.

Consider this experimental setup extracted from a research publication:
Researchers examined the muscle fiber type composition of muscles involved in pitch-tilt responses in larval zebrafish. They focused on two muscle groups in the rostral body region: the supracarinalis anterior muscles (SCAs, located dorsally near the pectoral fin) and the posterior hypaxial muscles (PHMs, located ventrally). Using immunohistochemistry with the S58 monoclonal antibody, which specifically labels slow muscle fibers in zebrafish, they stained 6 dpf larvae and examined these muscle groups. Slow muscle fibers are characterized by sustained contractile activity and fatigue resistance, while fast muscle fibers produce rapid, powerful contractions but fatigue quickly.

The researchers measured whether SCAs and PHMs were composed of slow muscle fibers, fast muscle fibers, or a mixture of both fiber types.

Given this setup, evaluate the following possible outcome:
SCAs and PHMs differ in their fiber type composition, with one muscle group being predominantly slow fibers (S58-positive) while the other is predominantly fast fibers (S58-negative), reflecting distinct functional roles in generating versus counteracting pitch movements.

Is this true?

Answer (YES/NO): NO